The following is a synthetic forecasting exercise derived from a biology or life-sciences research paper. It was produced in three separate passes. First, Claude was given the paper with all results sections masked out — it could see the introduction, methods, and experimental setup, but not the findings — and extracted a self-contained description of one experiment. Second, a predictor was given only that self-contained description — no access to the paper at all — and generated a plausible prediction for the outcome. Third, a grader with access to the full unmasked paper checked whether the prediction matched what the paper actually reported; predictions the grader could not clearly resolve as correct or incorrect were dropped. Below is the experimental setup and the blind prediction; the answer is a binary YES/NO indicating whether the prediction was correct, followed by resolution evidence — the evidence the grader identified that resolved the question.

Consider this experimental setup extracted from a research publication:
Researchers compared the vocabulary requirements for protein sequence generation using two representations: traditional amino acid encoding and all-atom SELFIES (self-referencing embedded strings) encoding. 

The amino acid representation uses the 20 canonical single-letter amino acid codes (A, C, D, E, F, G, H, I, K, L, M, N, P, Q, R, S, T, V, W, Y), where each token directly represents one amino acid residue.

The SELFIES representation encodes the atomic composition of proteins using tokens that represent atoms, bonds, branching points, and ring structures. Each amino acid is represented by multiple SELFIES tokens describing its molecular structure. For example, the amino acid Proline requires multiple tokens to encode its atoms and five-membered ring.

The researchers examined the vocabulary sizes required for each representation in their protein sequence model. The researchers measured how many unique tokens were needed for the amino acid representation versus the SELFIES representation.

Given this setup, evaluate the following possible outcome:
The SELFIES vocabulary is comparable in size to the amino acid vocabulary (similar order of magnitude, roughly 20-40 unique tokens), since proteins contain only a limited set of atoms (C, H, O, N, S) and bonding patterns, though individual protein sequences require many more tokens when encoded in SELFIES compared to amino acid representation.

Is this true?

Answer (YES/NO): YES